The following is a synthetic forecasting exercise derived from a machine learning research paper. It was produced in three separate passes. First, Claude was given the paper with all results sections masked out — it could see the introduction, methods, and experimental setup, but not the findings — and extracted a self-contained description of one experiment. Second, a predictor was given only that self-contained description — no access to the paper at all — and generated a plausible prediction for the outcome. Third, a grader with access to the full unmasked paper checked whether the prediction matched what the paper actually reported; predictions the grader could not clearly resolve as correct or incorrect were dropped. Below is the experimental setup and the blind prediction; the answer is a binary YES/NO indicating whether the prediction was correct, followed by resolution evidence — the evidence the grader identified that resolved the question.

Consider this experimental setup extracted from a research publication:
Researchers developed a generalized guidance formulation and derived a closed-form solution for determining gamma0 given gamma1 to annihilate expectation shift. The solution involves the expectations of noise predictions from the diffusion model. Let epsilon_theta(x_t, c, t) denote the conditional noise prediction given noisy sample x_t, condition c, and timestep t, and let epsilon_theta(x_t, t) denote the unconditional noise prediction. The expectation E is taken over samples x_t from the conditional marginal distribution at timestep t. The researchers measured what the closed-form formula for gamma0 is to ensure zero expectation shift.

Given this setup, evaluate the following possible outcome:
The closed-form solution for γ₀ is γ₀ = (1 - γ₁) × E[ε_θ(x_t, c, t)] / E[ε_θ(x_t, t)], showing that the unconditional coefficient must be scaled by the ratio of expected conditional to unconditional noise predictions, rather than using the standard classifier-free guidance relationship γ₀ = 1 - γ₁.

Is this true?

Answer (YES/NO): YES